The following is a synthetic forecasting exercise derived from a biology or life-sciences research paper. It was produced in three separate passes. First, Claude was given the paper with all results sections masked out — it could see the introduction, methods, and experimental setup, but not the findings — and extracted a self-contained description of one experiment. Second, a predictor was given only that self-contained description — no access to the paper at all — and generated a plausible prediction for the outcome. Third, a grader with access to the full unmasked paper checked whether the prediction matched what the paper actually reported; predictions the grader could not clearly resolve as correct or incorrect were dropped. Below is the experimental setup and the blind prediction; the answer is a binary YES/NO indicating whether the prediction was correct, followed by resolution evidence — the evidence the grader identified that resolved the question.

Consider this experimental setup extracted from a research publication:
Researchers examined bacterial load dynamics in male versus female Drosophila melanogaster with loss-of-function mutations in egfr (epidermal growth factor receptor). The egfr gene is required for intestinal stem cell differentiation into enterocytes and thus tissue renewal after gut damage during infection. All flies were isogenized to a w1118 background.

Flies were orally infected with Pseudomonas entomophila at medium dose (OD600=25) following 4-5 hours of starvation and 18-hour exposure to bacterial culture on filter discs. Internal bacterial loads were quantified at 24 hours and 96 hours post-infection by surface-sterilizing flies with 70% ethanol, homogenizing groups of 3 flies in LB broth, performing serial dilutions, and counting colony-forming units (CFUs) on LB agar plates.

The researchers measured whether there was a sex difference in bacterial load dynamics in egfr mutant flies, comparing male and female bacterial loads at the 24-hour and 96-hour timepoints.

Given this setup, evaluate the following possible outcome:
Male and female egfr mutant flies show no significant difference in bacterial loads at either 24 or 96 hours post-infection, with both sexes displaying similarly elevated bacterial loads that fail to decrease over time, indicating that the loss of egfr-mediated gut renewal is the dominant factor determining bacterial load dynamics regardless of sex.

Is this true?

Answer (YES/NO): NO